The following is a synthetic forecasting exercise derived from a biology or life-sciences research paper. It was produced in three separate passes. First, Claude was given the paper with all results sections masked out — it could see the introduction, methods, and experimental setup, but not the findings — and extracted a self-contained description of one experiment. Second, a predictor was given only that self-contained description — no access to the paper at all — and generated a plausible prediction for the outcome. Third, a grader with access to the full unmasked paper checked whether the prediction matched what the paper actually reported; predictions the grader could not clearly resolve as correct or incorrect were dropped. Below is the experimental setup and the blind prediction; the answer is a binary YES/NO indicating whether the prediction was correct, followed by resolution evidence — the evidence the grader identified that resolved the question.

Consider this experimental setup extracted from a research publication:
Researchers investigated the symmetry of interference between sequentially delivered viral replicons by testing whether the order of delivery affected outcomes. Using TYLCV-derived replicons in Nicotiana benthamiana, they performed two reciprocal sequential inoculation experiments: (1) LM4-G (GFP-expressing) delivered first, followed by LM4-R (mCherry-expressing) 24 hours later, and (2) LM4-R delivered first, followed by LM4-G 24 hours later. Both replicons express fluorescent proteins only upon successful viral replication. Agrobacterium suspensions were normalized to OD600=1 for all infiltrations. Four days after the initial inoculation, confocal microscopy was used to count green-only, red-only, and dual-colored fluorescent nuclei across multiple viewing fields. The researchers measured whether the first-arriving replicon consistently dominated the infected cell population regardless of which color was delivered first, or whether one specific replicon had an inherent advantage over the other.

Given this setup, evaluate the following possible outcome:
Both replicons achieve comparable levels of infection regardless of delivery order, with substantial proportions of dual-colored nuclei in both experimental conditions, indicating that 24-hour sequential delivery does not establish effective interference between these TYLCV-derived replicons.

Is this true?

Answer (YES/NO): NO